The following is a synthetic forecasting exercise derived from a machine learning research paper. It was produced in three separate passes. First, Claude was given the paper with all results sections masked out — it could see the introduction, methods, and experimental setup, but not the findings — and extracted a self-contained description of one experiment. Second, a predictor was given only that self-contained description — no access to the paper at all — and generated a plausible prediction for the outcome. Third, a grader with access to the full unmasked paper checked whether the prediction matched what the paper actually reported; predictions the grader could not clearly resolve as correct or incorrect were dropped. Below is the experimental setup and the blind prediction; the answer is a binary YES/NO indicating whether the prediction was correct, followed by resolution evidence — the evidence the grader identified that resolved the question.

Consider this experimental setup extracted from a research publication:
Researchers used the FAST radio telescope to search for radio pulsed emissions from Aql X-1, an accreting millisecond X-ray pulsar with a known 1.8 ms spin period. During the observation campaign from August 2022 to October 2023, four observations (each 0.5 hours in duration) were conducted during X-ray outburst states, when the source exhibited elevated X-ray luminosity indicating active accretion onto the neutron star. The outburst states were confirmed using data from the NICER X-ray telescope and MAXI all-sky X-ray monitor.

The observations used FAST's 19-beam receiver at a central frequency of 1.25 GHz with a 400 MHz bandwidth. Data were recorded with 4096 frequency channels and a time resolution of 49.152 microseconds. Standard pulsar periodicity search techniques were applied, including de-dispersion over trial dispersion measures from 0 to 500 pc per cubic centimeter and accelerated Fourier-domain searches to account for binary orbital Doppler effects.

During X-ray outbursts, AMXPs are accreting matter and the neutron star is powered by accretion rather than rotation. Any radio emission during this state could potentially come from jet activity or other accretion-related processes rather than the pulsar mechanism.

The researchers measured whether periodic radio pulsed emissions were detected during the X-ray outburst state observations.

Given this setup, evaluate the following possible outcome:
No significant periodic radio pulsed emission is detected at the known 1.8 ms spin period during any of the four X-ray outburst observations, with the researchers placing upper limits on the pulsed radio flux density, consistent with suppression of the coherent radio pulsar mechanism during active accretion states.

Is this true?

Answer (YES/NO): YES